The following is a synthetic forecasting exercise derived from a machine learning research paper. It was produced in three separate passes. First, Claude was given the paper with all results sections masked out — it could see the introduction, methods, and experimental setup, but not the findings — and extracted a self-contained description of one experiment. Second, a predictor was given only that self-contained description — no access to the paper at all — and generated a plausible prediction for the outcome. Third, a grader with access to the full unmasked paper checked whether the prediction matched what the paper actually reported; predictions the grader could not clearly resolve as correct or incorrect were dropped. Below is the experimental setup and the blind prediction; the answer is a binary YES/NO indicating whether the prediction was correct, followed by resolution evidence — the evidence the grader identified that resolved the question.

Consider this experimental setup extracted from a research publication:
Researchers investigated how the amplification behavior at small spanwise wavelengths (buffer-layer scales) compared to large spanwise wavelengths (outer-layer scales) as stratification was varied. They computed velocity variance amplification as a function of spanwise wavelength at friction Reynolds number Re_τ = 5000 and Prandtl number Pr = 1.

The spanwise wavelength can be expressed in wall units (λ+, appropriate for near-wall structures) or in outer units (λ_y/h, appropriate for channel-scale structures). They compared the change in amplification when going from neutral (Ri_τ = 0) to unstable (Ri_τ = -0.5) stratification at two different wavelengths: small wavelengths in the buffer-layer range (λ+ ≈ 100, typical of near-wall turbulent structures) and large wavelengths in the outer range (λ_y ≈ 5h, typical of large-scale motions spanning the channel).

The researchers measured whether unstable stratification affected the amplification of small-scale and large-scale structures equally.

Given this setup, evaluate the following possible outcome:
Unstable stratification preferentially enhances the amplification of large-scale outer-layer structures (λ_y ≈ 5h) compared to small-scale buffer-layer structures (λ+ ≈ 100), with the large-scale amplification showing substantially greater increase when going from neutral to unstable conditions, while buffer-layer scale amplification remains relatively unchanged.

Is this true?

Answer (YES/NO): YES